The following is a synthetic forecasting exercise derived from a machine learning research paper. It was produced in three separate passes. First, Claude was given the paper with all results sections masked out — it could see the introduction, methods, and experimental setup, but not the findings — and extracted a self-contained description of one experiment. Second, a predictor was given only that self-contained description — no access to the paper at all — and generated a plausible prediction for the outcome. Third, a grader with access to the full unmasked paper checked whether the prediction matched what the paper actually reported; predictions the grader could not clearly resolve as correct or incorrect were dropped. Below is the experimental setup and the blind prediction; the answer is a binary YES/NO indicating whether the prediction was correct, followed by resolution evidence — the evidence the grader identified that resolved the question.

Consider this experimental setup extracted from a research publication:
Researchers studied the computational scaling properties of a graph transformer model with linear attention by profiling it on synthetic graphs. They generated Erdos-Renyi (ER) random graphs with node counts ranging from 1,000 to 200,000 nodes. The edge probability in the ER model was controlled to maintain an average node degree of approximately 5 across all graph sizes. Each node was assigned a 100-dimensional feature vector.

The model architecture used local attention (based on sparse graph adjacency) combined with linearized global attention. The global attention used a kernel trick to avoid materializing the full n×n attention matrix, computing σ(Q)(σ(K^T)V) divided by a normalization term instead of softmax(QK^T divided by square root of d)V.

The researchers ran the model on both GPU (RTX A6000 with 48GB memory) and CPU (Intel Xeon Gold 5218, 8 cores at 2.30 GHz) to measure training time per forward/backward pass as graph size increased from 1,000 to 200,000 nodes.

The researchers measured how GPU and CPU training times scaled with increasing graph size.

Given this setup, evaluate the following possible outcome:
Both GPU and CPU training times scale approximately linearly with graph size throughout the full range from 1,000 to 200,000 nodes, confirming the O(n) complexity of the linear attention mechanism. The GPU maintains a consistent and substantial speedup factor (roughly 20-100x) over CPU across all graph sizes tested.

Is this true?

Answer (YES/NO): NO